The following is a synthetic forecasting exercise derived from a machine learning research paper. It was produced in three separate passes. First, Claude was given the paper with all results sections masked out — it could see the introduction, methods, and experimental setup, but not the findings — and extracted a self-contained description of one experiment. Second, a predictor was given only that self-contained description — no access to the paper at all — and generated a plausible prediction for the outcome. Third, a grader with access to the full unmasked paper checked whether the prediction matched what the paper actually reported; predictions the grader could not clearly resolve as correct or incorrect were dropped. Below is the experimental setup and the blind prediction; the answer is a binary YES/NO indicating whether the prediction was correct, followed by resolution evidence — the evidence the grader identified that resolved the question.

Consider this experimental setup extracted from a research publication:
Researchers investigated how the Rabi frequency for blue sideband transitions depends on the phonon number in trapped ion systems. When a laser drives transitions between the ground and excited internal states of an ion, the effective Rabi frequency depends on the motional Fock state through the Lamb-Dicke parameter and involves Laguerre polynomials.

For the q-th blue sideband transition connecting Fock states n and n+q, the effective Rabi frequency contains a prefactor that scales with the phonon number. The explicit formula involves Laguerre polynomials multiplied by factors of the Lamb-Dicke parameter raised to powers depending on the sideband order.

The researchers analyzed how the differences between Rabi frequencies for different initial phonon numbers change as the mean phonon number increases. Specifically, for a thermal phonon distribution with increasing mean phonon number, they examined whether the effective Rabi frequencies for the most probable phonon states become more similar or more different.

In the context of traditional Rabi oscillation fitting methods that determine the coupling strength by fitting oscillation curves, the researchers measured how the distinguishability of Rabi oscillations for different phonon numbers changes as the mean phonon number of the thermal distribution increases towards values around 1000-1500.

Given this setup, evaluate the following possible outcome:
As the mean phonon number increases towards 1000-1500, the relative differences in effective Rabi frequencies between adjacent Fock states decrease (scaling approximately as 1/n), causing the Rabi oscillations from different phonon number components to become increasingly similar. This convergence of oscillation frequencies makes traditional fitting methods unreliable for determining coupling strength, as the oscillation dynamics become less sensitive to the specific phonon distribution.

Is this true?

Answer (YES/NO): YES